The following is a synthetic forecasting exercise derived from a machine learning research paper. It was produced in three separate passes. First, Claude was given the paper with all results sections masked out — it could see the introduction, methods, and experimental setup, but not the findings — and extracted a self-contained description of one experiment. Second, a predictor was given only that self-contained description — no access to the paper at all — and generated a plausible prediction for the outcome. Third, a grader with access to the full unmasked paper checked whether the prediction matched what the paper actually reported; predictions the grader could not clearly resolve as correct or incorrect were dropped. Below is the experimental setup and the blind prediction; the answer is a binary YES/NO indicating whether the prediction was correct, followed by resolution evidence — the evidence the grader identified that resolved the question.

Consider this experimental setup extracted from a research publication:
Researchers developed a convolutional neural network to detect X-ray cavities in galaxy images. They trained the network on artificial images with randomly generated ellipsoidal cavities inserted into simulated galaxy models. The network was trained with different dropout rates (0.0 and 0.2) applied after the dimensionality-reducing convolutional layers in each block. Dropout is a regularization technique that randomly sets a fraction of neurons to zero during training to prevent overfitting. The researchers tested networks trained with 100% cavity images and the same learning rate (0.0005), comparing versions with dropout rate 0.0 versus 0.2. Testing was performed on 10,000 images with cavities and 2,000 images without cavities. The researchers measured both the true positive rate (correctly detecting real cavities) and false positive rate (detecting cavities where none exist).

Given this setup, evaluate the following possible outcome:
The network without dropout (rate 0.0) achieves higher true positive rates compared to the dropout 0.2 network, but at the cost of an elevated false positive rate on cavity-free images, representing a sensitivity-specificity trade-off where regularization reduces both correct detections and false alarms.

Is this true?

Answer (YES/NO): NO